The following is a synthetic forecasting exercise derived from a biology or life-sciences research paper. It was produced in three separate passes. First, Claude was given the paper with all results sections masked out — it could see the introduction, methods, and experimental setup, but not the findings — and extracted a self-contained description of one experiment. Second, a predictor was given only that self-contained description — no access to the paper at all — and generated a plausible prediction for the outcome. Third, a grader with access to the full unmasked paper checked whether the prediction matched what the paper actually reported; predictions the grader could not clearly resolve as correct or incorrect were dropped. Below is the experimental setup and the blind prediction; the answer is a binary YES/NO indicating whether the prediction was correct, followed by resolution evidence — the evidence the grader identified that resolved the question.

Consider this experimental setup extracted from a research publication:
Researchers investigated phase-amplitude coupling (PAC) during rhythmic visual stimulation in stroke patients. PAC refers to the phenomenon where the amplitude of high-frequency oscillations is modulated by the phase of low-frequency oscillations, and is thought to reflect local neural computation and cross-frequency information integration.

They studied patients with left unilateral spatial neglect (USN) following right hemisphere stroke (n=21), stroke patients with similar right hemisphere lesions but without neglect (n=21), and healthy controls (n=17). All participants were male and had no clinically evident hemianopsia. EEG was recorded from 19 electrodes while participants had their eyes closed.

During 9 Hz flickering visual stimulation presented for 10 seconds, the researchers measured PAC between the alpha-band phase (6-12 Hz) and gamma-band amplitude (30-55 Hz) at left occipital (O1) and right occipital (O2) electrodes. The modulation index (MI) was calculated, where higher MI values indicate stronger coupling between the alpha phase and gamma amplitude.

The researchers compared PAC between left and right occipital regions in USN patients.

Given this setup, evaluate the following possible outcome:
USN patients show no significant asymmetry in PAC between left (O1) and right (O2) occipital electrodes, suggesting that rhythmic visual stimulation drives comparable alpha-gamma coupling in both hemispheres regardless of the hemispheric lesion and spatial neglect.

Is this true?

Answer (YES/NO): NO